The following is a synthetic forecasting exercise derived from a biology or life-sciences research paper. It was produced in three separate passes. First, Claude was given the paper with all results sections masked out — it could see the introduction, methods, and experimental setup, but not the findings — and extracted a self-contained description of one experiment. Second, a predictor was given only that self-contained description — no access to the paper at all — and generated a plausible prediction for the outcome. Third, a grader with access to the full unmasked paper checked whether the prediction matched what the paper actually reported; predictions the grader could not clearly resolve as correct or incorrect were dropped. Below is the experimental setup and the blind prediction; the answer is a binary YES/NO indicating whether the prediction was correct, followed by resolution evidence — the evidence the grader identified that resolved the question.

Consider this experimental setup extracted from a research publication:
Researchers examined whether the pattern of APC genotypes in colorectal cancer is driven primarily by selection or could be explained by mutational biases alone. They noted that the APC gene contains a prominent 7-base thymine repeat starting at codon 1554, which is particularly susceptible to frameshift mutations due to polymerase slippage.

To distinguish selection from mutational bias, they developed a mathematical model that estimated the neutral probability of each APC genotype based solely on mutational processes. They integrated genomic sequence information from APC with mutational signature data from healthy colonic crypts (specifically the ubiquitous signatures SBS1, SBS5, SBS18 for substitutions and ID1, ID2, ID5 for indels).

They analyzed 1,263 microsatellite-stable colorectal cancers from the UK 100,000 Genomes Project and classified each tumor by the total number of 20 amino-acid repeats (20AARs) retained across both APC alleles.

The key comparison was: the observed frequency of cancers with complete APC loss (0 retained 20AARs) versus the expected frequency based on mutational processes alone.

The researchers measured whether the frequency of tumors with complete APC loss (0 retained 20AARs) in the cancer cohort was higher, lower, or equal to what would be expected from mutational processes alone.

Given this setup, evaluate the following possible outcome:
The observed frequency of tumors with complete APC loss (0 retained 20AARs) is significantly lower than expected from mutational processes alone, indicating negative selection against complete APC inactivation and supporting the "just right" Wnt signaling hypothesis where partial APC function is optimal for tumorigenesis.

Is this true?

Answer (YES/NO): YES